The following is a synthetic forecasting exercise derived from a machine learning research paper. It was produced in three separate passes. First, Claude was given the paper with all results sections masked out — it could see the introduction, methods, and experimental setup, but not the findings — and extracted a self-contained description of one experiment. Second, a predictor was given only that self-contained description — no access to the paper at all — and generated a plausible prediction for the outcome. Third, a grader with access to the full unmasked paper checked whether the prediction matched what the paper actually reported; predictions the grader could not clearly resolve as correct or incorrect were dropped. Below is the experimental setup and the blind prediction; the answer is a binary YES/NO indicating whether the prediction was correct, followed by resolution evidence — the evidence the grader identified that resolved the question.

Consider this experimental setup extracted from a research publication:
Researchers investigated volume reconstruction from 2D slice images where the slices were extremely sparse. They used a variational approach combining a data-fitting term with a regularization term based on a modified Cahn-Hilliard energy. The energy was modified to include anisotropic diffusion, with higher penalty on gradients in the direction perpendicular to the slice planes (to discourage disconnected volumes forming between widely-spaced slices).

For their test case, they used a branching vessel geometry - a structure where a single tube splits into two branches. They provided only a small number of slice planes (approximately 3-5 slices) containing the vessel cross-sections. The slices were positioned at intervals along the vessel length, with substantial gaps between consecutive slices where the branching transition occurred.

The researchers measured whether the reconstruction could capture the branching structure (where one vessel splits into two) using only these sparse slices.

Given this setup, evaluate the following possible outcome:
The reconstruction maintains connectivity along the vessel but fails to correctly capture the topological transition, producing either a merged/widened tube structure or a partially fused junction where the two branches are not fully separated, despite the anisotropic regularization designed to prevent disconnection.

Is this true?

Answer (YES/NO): NO